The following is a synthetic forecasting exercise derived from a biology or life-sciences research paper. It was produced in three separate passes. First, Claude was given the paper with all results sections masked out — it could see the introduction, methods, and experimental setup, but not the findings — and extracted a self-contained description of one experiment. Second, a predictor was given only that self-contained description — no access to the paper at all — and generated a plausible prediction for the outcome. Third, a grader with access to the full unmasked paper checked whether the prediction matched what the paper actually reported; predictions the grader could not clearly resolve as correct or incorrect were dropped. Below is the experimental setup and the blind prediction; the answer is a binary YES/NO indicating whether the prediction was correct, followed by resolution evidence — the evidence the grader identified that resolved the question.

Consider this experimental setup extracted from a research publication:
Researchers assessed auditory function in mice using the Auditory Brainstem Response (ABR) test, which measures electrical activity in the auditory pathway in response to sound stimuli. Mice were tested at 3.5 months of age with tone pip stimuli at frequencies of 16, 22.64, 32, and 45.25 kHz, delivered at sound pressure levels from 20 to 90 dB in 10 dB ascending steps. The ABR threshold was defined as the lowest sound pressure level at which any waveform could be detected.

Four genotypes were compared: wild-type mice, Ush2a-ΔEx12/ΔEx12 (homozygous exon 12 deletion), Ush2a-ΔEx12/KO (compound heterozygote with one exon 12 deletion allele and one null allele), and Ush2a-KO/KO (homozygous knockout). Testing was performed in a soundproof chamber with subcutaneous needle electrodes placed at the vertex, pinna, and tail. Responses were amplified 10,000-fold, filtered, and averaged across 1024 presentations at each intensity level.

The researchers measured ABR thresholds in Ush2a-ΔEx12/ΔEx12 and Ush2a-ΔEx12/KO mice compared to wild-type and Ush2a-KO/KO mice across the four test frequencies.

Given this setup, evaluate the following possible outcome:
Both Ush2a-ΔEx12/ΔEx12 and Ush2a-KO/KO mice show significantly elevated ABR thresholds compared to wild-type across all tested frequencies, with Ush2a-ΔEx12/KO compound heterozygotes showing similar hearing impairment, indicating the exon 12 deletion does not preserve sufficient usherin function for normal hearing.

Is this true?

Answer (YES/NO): NO